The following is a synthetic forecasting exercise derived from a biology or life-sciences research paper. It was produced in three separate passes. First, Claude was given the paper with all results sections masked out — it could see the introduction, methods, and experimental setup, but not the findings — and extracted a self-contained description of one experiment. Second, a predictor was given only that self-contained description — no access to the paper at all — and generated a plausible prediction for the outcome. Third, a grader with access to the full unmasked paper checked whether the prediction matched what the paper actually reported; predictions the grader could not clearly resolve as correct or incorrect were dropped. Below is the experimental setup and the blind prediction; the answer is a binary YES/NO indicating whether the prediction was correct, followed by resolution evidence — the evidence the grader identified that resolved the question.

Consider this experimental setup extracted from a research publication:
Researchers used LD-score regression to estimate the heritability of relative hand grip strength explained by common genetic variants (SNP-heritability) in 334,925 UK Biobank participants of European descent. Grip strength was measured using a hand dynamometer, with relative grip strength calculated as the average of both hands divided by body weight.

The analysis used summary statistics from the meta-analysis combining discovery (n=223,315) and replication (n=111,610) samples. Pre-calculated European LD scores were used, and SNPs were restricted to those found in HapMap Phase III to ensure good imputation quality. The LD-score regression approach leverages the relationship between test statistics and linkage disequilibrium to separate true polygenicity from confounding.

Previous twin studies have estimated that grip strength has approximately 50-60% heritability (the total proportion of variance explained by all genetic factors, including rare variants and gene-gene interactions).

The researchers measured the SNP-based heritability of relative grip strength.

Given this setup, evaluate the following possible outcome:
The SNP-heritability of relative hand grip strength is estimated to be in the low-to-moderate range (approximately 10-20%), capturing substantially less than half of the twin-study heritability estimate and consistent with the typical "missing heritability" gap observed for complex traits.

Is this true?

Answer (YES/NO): YES